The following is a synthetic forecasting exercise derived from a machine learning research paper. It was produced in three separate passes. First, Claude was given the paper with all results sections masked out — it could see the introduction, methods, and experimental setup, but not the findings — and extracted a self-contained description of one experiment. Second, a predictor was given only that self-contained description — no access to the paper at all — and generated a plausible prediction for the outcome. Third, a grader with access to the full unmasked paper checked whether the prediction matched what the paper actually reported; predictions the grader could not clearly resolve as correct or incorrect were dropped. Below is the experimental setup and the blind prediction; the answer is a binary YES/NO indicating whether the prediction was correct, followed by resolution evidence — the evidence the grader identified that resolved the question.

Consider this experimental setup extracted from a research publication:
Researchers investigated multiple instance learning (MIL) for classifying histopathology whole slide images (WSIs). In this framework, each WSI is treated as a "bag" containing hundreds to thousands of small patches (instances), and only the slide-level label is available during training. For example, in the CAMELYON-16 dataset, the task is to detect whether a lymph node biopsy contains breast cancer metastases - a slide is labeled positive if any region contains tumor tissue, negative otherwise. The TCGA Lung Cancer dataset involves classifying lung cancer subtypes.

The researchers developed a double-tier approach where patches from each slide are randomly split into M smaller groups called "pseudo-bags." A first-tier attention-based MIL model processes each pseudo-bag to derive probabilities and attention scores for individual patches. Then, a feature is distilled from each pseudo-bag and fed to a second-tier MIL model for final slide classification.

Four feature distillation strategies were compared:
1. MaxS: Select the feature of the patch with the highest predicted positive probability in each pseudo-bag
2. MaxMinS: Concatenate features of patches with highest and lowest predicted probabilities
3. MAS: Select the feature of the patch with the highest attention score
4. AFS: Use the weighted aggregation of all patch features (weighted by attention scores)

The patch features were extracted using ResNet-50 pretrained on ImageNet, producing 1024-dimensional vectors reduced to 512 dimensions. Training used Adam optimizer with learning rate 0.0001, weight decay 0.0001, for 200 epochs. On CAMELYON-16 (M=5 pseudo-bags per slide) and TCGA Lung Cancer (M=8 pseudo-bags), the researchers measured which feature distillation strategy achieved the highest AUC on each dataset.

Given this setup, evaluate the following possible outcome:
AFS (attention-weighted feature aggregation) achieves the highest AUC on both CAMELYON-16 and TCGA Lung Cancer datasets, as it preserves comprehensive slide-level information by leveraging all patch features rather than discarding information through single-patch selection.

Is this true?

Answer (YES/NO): NO